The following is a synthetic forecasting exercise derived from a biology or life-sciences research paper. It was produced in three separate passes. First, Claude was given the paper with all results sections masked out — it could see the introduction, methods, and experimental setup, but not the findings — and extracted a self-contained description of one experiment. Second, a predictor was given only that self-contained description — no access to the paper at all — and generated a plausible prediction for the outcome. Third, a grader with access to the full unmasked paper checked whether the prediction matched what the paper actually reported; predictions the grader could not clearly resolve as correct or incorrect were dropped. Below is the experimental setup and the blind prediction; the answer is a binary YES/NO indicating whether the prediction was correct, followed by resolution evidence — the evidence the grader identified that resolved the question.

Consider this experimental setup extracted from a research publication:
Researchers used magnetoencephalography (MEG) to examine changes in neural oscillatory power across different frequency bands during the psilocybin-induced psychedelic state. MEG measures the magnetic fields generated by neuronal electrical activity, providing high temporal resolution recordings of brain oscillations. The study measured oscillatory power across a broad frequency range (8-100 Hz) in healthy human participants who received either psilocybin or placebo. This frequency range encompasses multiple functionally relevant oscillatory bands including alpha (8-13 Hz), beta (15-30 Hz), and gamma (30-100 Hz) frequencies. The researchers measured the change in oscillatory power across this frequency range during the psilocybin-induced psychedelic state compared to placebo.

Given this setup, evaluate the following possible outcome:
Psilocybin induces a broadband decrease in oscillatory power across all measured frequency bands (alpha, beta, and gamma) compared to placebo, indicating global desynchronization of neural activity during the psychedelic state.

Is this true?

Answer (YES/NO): YES